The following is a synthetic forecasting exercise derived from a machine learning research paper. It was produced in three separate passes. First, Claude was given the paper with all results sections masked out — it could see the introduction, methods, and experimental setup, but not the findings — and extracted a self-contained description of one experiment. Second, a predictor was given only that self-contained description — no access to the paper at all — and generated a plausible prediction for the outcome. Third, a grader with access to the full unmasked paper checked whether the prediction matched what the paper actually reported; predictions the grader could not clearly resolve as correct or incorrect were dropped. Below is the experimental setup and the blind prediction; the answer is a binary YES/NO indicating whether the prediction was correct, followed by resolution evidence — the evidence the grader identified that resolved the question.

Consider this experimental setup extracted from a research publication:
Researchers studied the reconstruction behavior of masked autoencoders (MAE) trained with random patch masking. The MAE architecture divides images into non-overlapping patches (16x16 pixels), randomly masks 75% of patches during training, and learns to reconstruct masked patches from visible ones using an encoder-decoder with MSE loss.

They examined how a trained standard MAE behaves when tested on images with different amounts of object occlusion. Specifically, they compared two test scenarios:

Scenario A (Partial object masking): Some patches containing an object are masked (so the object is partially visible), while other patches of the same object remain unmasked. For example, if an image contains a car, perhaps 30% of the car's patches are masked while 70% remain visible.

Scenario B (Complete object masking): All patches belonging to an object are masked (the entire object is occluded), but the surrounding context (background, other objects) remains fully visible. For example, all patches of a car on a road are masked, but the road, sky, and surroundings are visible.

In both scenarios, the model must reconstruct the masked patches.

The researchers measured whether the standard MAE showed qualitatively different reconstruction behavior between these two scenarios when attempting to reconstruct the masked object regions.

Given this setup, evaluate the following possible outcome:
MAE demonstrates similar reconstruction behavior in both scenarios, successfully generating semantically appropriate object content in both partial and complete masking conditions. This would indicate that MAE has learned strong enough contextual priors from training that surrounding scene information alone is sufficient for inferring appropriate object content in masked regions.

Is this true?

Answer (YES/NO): NO